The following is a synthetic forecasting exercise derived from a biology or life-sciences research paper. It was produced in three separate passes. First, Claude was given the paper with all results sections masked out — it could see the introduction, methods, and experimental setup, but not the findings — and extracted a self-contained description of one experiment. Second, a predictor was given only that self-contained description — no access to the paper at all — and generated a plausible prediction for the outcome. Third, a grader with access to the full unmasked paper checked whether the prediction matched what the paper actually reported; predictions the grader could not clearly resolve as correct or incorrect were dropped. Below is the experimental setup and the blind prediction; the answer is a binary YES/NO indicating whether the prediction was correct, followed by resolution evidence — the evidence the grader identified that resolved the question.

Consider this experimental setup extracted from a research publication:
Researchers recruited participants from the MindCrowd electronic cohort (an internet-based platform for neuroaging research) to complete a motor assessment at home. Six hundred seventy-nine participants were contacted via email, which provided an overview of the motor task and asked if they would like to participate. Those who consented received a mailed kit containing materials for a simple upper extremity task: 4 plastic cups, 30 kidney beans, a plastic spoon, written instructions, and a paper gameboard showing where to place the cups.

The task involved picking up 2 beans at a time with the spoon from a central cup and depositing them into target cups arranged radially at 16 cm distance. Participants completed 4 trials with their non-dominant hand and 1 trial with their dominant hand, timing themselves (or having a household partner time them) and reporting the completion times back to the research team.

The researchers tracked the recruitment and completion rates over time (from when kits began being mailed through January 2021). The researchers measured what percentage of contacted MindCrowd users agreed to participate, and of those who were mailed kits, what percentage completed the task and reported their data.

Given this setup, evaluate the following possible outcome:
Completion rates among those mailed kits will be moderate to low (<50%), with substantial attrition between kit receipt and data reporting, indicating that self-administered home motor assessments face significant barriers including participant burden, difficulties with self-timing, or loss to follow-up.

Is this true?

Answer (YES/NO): NO